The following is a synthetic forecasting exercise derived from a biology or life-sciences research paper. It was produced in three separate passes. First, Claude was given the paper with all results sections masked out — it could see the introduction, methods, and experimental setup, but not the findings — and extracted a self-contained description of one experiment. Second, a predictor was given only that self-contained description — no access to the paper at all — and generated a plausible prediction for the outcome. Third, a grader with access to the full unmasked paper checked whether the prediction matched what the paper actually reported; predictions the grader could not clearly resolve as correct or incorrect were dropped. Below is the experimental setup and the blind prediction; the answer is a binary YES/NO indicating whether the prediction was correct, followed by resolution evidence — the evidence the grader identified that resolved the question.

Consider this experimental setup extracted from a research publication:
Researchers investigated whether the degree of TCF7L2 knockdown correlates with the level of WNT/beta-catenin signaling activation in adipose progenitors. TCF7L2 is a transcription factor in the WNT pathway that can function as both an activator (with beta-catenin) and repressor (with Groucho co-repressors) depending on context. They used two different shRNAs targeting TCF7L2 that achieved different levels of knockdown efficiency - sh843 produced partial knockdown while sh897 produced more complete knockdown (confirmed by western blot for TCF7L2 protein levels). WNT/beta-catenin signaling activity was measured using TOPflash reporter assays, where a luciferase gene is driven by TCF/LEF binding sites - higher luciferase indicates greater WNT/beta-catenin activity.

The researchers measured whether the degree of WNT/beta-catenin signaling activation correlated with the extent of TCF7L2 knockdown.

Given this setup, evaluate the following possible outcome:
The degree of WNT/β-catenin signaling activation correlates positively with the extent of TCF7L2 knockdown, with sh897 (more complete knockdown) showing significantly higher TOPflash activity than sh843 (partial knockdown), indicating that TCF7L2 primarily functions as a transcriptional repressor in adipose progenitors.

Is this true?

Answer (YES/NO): NO